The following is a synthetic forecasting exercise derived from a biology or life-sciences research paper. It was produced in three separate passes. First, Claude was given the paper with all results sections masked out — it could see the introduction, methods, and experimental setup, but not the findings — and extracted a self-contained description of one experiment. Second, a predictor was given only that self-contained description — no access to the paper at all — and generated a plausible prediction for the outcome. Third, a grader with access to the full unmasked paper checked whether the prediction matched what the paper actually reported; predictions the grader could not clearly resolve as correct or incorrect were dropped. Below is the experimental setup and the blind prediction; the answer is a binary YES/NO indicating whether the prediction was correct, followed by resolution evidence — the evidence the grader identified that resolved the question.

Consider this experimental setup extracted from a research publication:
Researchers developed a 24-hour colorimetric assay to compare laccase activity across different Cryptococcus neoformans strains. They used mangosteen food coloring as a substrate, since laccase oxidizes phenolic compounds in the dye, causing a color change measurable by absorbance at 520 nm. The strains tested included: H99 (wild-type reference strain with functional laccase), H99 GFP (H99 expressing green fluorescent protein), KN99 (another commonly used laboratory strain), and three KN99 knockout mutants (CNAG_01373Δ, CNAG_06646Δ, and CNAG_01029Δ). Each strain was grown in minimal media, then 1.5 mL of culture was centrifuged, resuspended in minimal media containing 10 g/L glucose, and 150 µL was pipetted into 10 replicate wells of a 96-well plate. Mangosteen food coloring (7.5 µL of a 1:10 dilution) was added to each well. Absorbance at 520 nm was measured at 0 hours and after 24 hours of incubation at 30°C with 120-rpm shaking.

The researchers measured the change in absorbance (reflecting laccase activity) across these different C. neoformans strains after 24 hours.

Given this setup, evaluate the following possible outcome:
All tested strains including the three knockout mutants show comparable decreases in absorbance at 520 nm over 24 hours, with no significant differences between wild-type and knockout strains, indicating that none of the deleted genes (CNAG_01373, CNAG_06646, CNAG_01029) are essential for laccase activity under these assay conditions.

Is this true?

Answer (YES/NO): NO